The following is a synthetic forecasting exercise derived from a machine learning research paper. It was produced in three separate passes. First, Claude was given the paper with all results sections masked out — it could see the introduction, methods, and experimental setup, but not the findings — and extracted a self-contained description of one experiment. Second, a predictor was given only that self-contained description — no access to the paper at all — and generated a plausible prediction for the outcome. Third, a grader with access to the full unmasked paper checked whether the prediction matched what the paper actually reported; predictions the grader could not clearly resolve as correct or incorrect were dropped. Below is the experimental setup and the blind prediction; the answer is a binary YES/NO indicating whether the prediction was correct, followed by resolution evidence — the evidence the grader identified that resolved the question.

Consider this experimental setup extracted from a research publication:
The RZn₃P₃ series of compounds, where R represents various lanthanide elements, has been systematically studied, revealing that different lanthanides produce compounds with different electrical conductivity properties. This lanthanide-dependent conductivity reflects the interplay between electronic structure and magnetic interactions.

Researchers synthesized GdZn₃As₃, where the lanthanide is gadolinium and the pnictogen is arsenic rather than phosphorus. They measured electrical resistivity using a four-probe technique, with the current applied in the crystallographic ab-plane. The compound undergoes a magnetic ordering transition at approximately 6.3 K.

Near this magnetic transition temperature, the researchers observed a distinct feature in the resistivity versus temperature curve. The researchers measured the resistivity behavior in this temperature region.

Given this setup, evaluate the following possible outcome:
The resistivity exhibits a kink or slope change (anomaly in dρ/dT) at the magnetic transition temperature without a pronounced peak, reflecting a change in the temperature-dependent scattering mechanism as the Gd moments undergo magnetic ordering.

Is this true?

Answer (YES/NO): NO